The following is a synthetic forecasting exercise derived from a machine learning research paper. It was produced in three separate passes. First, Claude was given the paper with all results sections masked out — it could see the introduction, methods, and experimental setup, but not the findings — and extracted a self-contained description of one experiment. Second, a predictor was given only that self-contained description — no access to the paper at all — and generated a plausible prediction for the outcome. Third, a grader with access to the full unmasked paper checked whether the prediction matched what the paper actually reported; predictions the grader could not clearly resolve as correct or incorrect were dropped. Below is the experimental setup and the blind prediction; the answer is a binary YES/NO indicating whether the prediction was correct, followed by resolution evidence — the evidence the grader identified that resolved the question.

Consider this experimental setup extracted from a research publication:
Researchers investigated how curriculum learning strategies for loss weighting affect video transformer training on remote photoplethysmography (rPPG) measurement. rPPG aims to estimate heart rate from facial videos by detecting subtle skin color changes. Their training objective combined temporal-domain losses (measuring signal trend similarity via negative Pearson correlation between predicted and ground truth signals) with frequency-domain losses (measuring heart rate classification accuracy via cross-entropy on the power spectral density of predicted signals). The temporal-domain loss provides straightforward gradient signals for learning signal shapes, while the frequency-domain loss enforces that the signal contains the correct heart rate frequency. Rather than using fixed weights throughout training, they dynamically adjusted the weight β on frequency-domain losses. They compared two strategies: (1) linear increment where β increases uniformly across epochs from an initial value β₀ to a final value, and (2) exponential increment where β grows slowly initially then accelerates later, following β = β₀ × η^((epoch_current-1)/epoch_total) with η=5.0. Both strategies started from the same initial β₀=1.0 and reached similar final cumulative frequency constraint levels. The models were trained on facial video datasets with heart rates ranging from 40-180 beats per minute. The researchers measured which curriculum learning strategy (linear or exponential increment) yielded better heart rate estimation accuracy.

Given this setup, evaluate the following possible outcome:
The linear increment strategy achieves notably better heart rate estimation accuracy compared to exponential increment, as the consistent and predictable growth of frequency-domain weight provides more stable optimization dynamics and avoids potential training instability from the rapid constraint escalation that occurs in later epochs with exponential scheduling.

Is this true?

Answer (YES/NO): NO